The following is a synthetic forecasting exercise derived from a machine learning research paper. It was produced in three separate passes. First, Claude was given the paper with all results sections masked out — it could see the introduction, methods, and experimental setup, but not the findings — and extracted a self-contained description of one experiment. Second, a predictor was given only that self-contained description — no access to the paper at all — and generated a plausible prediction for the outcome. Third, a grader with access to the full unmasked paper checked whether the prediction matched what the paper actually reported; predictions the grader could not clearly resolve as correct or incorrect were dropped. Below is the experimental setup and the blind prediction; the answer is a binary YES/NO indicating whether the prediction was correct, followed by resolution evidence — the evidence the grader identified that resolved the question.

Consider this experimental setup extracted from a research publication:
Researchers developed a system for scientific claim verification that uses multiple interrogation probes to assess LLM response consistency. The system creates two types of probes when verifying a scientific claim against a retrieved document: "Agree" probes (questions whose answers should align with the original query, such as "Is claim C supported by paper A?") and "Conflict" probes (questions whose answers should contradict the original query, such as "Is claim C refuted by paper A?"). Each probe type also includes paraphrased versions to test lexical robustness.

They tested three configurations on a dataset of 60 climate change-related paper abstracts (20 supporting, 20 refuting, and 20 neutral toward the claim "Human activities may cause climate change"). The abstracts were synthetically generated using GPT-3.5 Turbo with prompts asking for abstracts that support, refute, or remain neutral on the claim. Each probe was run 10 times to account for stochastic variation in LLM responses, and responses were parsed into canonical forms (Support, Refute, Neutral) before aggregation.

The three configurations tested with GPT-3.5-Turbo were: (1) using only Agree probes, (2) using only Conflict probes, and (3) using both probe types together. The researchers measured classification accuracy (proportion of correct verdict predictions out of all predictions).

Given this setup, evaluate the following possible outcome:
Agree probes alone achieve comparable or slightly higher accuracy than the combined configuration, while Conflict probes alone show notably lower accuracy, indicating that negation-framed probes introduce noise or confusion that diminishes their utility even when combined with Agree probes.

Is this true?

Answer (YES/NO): YES